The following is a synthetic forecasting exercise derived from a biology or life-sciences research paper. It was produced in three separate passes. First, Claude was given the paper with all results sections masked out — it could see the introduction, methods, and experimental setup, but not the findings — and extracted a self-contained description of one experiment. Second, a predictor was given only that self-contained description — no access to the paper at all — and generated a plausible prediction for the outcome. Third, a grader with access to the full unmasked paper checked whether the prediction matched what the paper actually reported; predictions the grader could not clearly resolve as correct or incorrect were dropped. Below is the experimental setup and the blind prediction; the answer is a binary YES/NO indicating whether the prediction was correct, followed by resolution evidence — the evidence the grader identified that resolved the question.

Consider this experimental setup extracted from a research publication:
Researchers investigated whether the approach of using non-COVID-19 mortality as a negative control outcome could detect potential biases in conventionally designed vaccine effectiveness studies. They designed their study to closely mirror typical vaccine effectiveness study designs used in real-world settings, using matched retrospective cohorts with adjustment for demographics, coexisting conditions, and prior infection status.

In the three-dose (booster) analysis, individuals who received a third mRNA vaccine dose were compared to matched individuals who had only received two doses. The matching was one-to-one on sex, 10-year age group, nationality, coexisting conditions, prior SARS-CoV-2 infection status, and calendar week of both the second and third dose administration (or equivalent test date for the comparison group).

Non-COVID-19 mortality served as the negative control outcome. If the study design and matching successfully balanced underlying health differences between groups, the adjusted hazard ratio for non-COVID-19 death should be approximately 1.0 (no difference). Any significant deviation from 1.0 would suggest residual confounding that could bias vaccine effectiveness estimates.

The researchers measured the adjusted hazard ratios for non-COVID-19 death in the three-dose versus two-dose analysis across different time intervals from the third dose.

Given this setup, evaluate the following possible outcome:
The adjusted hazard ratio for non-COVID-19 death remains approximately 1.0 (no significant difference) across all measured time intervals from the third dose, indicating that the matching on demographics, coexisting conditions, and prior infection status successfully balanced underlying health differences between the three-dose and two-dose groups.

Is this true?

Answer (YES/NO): NO